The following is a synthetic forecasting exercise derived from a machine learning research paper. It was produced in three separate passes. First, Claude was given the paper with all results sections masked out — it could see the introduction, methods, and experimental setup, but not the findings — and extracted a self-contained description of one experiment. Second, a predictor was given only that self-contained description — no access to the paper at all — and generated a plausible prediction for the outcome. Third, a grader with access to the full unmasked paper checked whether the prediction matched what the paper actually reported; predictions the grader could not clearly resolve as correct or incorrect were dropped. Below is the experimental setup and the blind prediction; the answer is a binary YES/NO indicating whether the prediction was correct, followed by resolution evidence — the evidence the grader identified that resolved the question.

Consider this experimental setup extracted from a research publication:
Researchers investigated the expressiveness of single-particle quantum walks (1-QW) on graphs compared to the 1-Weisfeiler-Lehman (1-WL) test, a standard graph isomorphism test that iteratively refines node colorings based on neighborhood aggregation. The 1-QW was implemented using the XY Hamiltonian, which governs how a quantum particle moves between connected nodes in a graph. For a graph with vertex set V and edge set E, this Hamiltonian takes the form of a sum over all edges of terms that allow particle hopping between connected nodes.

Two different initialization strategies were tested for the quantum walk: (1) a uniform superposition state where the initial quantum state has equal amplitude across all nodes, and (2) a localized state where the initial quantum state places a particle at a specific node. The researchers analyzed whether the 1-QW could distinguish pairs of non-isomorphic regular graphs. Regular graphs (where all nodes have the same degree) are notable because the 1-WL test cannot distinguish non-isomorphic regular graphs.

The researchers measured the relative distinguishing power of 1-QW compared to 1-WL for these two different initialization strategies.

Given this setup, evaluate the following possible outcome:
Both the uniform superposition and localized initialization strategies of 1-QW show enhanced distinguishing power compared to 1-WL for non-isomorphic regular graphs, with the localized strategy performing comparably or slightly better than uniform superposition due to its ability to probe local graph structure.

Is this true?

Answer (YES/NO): NO